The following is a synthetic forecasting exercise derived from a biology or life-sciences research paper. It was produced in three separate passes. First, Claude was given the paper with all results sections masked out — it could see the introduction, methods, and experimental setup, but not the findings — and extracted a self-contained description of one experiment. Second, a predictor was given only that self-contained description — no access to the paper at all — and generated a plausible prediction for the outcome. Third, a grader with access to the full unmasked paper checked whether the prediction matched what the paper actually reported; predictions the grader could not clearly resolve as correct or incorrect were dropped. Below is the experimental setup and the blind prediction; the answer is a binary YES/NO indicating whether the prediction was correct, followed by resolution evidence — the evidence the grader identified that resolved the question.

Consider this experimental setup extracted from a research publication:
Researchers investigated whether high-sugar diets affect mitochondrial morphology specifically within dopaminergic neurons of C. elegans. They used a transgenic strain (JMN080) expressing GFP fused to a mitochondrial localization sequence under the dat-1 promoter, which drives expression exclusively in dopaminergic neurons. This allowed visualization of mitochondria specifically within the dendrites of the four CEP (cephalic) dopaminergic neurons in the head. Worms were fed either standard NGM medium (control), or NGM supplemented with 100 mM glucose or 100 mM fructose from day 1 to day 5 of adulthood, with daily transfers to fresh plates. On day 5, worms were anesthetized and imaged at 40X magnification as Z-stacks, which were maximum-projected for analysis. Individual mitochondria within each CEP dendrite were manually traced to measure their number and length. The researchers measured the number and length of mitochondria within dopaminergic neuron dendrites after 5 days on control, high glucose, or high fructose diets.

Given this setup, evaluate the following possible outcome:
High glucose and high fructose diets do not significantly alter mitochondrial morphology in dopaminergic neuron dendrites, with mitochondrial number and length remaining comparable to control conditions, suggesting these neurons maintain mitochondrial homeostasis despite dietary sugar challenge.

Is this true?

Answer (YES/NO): NO